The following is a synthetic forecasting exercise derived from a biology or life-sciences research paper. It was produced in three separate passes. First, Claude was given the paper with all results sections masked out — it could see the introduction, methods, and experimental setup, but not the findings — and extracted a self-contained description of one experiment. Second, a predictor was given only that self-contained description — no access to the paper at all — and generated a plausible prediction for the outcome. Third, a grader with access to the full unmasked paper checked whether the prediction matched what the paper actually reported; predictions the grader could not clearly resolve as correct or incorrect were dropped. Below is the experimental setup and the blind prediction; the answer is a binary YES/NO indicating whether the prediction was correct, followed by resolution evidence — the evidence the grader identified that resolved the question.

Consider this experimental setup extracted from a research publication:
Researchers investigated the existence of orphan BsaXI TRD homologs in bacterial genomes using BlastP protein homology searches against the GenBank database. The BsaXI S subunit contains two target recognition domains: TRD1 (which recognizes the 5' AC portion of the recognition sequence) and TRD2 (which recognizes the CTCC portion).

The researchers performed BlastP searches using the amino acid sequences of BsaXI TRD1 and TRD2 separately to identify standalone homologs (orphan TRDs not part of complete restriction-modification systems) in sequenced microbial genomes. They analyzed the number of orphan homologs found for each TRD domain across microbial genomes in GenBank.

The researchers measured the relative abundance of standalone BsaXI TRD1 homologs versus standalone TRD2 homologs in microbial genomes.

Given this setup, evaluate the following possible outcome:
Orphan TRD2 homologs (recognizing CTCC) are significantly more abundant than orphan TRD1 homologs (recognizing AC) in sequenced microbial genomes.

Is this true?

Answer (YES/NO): YES